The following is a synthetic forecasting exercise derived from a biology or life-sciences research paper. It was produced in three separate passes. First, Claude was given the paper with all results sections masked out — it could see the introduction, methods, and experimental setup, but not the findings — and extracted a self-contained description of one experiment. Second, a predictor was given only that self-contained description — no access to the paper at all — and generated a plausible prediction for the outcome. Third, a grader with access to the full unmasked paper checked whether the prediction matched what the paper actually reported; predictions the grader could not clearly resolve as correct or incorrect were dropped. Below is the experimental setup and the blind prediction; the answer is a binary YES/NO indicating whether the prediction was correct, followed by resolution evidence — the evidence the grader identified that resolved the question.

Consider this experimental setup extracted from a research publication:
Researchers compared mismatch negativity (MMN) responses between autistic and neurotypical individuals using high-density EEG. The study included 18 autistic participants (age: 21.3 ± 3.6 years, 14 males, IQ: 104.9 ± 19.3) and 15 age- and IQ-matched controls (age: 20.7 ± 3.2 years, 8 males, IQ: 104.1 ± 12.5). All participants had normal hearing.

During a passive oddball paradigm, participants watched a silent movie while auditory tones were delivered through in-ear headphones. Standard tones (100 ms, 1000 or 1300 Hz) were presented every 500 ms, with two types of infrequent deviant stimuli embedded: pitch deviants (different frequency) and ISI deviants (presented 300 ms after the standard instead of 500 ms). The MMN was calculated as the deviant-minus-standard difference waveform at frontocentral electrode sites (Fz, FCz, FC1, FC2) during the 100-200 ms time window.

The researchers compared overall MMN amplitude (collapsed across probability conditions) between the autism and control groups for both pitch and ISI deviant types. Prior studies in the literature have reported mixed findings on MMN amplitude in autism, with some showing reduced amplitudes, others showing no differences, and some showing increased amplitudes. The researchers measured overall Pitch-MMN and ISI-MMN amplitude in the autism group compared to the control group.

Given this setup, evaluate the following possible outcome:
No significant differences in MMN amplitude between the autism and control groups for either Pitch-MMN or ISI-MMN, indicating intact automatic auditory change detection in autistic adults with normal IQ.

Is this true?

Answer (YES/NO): NO